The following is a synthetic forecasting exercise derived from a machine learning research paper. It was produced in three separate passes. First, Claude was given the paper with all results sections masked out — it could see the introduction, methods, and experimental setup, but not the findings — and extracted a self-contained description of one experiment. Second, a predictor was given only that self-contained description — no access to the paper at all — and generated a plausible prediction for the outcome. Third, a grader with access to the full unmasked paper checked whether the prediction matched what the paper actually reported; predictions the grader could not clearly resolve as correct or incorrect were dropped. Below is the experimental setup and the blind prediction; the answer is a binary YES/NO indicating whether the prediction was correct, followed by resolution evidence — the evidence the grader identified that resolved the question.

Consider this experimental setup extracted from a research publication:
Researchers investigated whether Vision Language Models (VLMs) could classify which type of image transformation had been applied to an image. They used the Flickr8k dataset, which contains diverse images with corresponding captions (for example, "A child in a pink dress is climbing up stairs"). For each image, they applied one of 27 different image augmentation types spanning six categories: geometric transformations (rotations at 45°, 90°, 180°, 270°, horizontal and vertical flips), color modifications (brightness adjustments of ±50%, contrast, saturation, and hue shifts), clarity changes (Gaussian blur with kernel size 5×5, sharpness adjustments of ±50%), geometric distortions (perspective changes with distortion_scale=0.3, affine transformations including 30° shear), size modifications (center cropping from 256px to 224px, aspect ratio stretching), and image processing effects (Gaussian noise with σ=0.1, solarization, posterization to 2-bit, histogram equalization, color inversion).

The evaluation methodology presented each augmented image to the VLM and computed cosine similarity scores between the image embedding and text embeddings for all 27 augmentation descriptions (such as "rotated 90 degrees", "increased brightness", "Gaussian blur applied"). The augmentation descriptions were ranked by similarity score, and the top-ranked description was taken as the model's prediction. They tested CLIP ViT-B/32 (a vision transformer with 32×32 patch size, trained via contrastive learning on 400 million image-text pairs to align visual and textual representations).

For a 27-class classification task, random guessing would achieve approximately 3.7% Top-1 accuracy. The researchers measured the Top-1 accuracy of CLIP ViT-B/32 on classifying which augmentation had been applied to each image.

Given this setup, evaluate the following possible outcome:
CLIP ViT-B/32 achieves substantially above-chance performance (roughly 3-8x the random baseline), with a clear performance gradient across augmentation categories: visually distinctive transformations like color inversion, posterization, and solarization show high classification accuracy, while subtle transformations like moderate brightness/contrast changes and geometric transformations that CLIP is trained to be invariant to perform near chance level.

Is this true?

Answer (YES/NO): NO